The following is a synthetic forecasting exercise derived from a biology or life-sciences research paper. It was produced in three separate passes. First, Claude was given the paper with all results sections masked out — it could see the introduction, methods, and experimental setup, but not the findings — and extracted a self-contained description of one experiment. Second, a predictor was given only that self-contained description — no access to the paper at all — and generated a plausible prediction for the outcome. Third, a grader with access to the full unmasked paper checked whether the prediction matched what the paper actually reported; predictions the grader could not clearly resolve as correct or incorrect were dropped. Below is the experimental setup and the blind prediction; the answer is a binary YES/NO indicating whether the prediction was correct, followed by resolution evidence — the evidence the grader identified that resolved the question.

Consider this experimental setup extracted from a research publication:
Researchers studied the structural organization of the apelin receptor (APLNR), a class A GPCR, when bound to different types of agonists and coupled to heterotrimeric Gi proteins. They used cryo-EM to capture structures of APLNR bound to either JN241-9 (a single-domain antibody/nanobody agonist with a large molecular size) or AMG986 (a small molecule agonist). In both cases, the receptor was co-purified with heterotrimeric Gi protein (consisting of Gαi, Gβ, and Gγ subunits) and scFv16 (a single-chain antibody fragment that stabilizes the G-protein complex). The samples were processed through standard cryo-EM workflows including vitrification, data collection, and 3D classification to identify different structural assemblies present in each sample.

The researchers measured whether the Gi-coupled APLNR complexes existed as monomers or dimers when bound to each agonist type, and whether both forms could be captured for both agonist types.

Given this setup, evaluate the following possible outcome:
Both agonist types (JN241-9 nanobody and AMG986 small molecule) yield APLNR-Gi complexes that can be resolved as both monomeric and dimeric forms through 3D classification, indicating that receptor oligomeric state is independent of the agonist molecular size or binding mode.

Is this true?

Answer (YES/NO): NO